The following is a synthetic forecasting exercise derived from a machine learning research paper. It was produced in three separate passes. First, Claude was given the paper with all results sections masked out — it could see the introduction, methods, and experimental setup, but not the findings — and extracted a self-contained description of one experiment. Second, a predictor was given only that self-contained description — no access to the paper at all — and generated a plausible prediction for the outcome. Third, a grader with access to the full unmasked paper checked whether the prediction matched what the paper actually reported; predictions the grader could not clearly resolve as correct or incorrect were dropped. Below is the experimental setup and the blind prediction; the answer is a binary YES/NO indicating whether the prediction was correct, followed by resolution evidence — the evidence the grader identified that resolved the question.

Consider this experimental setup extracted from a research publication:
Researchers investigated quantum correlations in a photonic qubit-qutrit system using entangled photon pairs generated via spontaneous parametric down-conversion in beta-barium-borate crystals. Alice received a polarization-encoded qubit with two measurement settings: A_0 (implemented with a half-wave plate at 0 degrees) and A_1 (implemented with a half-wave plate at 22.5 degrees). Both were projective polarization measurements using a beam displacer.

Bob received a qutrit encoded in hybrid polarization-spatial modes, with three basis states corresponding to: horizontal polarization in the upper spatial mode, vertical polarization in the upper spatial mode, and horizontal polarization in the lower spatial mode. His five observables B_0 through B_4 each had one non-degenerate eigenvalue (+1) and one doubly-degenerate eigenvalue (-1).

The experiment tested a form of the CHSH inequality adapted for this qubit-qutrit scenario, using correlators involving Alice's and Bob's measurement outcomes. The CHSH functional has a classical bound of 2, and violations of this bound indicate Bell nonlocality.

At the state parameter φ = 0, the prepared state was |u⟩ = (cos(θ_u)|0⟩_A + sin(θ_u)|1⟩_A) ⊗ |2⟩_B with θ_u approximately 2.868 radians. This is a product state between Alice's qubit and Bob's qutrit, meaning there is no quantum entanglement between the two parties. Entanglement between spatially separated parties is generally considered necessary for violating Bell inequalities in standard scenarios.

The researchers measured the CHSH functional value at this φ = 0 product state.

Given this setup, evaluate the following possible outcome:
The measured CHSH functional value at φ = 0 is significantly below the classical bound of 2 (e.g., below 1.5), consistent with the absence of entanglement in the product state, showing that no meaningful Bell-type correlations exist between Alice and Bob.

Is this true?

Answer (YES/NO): YES